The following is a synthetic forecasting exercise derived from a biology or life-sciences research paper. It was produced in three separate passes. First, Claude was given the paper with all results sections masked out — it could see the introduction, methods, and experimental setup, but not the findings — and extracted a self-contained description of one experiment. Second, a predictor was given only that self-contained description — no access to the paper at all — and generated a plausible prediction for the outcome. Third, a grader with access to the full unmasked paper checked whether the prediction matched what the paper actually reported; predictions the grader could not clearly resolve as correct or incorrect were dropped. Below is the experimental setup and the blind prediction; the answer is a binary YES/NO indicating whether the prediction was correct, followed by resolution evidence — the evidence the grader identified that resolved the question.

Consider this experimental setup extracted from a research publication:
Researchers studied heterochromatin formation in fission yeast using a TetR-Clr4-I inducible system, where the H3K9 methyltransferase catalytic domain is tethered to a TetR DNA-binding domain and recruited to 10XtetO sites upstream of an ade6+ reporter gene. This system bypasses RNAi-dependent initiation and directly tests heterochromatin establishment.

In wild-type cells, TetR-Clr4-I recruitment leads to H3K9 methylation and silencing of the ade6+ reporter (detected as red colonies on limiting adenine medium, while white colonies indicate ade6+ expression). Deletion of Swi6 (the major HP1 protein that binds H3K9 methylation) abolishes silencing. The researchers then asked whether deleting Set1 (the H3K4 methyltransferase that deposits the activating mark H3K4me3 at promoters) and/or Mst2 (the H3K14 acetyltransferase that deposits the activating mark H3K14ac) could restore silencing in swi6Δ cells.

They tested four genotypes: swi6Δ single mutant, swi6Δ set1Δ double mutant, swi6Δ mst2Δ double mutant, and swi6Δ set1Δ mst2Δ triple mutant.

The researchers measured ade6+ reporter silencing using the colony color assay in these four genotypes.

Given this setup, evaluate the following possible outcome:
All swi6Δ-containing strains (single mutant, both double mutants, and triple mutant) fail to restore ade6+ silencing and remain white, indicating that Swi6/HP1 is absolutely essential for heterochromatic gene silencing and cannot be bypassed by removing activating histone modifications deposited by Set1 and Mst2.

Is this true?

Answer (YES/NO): NO